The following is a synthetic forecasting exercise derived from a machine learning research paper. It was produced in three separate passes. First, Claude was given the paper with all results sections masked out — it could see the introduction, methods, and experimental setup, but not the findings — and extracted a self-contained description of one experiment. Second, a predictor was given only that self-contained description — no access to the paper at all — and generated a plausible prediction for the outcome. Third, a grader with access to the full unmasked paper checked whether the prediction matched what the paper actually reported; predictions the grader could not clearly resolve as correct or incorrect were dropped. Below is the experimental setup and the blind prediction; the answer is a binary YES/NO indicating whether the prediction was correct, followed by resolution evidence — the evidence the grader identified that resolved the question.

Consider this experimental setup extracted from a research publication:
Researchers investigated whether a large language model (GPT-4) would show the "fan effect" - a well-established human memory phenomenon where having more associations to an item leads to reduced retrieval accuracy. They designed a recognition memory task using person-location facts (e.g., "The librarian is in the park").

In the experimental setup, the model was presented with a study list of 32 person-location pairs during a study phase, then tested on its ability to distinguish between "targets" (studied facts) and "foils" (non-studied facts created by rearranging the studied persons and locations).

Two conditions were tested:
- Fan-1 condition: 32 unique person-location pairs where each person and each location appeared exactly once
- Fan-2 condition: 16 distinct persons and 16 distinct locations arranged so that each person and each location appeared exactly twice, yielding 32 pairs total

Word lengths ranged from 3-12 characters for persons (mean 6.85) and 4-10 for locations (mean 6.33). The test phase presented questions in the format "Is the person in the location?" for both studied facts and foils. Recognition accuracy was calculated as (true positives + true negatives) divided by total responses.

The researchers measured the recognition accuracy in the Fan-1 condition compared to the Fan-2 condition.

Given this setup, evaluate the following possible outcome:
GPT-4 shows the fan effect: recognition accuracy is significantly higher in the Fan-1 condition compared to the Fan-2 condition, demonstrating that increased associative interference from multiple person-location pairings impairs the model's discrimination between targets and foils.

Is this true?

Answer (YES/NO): YES